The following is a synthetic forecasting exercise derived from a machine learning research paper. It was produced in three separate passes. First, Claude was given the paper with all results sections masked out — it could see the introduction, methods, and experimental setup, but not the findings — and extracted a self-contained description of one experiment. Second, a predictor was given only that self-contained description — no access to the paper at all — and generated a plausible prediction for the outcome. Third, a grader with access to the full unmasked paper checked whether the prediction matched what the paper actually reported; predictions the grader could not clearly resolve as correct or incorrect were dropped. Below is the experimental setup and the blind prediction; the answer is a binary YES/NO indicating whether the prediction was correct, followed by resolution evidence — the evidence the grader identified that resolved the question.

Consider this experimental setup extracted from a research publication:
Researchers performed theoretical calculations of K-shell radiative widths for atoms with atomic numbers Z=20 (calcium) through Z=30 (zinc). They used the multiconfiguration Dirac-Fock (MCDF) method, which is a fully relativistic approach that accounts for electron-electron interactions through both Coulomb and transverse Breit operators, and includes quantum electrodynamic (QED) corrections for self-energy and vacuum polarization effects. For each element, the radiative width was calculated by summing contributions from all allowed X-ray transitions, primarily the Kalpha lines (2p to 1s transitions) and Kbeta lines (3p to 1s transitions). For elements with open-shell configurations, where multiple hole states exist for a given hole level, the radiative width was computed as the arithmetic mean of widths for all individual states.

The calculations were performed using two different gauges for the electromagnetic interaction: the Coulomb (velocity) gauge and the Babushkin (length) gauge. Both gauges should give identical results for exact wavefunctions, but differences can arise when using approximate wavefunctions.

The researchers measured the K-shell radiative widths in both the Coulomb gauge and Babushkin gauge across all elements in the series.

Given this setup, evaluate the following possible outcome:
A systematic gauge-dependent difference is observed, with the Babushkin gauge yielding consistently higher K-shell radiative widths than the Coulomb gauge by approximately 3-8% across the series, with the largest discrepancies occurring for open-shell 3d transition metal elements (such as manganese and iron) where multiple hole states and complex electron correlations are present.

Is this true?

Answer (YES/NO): NO